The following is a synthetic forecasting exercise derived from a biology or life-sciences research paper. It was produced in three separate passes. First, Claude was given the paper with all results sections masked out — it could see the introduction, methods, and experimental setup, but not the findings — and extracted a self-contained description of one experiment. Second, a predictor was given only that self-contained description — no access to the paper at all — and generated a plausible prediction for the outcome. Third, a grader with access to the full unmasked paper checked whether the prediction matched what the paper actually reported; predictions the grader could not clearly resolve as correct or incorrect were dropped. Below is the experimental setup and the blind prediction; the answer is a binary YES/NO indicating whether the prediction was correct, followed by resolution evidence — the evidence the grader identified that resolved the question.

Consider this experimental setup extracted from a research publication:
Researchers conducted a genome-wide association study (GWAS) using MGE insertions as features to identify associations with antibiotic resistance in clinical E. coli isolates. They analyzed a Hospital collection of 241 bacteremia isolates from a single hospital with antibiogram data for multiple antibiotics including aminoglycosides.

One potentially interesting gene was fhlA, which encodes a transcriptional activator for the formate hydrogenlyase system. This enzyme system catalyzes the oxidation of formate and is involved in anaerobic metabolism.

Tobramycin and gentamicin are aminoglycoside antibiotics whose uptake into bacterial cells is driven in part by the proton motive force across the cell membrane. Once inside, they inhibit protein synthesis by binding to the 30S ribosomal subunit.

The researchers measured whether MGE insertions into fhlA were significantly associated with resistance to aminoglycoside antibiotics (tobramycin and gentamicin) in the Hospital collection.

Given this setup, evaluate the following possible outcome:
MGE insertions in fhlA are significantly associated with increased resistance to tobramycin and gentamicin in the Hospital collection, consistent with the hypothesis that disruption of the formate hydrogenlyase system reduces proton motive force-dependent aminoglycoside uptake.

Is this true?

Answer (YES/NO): YES